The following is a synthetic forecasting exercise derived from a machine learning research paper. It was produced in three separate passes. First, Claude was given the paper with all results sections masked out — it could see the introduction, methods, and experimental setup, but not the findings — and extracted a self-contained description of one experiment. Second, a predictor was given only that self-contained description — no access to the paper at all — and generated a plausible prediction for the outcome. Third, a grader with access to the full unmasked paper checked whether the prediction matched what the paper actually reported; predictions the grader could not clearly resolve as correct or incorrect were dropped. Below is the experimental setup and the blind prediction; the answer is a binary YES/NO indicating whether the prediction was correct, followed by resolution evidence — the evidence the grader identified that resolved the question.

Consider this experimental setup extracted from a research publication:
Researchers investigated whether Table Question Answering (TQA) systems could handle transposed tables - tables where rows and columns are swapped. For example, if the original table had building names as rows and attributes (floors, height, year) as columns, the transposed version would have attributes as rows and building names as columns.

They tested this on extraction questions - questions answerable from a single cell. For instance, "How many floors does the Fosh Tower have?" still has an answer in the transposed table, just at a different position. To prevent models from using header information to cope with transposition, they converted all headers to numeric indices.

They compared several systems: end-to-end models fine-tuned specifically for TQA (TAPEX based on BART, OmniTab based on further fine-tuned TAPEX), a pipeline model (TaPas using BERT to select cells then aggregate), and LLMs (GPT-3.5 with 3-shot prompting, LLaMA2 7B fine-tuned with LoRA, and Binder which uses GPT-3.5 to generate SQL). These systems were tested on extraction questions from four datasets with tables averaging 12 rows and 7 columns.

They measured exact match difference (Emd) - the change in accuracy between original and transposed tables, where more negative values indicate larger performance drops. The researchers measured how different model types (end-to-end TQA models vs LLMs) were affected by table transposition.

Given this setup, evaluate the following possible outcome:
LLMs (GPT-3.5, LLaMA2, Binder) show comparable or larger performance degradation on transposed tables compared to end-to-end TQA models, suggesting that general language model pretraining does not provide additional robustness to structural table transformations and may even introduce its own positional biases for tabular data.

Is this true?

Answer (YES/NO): NO